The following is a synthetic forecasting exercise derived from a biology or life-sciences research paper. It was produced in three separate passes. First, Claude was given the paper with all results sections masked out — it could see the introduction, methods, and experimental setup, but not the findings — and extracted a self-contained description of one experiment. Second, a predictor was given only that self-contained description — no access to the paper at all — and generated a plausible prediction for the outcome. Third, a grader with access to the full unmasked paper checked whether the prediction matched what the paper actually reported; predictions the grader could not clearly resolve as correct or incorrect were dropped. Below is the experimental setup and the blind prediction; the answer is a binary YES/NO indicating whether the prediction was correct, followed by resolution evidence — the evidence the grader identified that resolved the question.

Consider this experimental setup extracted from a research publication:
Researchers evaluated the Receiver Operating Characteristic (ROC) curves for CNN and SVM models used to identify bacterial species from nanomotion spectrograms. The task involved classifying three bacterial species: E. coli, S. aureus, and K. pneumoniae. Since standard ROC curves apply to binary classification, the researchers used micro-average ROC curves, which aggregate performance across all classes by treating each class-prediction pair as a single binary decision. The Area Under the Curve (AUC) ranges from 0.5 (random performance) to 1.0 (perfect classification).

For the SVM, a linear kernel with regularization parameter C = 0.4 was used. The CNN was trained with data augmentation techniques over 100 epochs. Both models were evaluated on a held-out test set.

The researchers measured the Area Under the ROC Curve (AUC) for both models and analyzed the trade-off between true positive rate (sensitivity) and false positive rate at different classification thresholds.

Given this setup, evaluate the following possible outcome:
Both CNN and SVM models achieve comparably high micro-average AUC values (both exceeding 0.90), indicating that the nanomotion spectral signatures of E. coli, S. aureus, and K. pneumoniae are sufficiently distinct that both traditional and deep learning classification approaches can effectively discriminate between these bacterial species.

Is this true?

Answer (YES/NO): YES